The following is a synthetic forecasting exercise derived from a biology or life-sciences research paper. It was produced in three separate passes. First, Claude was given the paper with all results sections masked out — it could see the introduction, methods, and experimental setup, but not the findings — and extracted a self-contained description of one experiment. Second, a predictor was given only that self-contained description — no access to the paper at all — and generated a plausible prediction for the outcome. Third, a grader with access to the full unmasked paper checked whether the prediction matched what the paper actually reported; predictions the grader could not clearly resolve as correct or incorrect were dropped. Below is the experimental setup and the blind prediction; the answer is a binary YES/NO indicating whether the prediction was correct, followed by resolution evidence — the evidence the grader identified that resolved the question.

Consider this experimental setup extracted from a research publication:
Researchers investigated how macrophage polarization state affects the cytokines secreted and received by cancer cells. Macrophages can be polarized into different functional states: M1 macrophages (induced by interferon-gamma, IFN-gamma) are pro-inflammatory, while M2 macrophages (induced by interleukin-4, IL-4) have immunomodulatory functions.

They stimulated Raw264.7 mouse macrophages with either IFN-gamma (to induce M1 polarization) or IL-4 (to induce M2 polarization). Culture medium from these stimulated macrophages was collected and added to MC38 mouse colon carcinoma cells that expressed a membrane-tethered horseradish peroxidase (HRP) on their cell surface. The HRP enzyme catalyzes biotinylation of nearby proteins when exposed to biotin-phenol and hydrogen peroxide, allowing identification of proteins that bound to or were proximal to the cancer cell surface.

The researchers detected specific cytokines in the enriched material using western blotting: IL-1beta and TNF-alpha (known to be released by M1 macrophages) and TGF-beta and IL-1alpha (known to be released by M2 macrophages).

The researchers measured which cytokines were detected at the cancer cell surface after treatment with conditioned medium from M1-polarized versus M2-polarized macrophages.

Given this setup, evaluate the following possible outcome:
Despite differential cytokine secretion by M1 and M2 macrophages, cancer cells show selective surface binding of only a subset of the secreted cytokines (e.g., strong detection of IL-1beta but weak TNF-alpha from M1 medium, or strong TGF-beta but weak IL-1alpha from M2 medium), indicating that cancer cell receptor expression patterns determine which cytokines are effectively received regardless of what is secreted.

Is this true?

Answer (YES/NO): NO